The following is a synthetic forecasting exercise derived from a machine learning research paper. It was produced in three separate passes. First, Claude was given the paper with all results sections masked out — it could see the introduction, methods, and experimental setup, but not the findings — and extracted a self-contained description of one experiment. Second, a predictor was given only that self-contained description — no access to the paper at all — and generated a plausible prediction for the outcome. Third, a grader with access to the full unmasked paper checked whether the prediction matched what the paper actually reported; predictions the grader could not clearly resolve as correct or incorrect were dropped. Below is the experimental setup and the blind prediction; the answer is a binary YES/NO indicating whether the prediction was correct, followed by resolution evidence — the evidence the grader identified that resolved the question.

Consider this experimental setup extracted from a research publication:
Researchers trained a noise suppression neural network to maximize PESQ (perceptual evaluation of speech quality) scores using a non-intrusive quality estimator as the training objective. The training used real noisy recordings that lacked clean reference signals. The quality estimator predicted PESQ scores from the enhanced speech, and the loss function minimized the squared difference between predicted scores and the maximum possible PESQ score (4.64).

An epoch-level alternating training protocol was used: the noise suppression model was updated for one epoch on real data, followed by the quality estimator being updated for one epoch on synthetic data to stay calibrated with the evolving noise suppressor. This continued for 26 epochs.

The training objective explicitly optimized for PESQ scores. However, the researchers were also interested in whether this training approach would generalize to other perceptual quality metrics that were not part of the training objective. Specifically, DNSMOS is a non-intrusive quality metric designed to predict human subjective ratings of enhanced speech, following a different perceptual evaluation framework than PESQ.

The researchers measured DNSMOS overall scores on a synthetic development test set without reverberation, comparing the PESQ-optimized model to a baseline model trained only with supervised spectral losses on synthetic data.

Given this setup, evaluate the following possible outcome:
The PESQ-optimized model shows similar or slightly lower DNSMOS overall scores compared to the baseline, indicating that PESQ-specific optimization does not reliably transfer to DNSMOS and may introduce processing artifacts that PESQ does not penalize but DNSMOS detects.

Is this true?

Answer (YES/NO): NO